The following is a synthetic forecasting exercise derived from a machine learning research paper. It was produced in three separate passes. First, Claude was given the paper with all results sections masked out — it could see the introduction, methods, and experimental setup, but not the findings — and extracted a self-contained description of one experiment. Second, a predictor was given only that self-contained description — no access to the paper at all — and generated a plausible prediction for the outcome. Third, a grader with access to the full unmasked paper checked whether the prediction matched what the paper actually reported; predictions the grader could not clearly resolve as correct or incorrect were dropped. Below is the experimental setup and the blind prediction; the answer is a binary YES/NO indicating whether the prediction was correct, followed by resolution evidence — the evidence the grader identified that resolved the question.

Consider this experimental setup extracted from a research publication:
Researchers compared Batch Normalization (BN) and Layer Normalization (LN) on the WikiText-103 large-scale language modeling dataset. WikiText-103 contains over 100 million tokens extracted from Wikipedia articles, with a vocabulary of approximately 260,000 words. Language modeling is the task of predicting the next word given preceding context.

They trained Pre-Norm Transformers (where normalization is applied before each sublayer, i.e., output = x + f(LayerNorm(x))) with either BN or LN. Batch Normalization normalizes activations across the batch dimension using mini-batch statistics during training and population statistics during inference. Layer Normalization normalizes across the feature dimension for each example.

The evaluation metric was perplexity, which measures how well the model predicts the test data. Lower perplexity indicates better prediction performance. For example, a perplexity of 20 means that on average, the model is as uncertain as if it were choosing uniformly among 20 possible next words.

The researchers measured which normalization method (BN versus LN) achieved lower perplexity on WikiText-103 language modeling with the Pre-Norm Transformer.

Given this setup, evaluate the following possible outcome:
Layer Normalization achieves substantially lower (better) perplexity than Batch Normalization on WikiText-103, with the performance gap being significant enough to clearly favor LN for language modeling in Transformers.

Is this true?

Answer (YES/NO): NO